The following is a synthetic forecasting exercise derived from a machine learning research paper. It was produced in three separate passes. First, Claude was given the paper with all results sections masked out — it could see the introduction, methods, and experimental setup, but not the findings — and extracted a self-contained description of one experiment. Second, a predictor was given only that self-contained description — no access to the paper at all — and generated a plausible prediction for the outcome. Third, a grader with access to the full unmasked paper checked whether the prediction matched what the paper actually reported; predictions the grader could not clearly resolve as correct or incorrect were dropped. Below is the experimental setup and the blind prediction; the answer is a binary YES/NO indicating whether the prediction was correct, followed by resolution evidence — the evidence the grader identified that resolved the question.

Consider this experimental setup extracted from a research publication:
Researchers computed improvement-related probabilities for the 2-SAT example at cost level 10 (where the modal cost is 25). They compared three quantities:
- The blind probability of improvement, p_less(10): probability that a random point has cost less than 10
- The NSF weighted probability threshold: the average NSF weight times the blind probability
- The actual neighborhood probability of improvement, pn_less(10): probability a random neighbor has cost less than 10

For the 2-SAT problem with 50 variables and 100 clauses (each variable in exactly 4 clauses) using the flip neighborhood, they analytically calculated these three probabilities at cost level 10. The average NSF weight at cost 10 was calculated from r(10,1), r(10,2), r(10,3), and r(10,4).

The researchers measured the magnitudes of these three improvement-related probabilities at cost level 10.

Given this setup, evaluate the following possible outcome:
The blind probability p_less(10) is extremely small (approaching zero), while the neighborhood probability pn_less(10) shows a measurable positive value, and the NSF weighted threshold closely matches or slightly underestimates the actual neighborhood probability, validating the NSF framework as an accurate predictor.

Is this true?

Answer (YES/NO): NO